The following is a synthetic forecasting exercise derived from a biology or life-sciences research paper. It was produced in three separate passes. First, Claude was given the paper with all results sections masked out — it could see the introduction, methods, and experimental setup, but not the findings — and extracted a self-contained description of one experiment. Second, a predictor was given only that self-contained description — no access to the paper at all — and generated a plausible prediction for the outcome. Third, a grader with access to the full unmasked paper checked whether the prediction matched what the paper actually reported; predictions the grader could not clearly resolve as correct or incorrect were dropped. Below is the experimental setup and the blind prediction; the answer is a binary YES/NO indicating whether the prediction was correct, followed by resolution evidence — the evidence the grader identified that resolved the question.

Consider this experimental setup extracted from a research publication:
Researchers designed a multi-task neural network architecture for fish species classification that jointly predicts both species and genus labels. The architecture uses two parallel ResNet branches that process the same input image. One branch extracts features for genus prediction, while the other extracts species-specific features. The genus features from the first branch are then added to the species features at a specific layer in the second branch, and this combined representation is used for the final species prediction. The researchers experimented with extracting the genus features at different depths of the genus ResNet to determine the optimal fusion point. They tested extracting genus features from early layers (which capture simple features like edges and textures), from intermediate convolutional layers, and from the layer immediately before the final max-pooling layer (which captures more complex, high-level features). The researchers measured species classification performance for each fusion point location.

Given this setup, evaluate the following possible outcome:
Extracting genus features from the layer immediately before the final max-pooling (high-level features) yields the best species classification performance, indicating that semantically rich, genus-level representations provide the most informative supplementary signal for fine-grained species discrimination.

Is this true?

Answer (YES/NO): YES